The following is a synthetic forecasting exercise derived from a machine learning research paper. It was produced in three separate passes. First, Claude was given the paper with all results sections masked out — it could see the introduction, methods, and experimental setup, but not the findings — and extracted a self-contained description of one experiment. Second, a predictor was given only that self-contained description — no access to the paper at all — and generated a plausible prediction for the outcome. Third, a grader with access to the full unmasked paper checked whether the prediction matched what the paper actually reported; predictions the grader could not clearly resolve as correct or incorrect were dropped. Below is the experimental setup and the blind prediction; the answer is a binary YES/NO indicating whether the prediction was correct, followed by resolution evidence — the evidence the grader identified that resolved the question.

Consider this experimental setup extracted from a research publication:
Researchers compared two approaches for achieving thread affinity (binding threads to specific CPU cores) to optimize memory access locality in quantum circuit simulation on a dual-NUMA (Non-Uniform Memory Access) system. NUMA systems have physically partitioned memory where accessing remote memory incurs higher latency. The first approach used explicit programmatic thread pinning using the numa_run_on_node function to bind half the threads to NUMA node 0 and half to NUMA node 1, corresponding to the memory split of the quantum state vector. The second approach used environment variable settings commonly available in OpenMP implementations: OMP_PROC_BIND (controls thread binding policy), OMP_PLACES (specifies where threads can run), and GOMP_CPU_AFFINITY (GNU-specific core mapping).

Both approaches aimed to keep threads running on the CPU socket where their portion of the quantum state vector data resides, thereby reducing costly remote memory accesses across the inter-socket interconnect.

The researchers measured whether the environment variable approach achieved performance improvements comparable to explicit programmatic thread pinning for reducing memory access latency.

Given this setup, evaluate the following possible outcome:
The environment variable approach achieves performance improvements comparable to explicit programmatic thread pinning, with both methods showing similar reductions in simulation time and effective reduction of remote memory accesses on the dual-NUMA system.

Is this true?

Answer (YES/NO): YES